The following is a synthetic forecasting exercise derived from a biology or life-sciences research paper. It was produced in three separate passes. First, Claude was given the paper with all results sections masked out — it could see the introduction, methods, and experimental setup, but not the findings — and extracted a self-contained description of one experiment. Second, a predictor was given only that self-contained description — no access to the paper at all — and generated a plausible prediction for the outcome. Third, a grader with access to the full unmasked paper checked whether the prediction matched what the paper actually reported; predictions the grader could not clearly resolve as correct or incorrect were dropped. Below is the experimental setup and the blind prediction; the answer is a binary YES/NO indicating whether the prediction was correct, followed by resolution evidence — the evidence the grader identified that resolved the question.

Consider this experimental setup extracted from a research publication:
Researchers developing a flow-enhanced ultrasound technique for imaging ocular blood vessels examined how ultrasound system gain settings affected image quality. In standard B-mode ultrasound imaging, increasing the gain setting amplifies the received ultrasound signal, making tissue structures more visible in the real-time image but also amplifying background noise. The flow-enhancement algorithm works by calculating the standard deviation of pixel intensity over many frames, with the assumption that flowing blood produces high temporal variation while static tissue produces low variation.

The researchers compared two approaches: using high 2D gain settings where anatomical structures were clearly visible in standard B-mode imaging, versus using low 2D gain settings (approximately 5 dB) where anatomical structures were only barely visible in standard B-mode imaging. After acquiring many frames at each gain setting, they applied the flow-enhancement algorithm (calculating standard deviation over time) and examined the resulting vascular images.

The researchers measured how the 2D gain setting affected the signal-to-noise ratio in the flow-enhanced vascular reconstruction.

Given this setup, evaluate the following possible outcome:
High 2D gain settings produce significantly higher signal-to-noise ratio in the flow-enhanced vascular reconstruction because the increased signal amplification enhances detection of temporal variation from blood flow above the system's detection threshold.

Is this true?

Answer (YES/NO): NO